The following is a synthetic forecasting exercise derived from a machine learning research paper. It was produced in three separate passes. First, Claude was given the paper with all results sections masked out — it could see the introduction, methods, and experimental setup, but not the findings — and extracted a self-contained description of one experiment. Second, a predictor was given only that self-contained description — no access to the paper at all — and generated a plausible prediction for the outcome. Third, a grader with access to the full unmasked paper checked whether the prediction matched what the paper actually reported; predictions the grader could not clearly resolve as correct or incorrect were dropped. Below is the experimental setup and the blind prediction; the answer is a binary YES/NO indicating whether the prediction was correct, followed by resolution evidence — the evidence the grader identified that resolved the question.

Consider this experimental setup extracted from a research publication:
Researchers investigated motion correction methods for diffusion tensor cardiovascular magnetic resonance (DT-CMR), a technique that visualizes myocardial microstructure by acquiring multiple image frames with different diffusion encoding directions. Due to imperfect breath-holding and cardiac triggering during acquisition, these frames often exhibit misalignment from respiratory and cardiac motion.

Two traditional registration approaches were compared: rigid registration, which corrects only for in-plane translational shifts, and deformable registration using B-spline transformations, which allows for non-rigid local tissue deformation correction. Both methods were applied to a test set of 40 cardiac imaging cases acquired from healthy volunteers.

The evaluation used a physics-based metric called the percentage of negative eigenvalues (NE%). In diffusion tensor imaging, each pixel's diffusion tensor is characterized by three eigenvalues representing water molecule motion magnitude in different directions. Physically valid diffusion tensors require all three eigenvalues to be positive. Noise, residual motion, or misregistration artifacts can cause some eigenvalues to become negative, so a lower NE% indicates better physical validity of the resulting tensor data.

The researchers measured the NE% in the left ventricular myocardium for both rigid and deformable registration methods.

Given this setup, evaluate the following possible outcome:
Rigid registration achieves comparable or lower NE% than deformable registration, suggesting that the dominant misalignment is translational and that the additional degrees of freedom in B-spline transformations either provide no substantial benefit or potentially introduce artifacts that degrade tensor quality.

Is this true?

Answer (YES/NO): YES